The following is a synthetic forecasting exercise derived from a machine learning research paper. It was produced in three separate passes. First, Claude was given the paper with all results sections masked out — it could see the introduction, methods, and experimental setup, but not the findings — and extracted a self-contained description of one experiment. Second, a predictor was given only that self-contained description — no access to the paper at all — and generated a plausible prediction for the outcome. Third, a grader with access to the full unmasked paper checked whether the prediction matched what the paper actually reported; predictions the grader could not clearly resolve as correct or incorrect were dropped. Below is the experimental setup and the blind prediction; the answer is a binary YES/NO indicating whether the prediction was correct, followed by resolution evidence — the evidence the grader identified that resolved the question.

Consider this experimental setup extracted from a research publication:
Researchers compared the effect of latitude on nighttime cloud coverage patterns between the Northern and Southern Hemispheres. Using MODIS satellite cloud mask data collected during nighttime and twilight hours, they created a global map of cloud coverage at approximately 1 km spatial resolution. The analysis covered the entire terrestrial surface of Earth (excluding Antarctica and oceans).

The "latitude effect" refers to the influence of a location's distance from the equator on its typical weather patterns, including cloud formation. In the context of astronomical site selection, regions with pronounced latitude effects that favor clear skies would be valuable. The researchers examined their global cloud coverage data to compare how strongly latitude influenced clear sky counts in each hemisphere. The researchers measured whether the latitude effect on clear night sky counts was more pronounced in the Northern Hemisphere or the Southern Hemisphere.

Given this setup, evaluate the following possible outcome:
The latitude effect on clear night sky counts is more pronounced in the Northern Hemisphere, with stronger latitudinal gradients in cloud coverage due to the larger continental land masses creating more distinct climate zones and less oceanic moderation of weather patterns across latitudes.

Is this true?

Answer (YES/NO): NO